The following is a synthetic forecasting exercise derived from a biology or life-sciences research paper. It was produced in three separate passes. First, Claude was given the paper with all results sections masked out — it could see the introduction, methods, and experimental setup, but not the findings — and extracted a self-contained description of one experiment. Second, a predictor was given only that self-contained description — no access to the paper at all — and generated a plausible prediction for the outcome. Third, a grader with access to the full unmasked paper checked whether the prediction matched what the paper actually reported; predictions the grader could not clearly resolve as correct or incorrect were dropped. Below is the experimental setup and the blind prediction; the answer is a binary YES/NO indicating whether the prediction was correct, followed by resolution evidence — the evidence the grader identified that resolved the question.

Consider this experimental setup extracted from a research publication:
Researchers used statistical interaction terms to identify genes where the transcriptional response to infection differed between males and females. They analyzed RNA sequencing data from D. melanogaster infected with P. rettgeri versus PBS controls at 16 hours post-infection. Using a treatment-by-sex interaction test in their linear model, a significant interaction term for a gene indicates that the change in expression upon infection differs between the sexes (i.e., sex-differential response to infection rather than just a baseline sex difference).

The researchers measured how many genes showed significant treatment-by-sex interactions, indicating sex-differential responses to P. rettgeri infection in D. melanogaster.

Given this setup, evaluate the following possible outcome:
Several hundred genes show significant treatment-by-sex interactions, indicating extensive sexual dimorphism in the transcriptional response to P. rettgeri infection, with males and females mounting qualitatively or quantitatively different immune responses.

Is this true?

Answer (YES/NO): YES